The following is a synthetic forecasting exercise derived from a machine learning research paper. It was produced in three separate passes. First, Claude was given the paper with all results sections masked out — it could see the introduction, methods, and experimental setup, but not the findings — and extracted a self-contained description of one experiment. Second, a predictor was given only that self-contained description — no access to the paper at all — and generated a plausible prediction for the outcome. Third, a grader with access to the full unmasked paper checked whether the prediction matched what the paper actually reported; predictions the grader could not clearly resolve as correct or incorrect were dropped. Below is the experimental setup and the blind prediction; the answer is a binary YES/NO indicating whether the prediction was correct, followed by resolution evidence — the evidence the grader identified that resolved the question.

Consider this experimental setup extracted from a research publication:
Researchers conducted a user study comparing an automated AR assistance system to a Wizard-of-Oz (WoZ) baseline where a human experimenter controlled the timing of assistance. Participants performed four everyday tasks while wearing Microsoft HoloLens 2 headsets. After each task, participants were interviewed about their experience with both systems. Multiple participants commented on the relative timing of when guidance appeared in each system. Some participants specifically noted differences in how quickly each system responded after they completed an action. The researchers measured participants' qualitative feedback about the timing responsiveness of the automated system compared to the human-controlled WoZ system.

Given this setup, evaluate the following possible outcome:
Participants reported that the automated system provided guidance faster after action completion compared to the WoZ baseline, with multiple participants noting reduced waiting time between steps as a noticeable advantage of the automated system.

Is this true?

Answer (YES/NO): NO